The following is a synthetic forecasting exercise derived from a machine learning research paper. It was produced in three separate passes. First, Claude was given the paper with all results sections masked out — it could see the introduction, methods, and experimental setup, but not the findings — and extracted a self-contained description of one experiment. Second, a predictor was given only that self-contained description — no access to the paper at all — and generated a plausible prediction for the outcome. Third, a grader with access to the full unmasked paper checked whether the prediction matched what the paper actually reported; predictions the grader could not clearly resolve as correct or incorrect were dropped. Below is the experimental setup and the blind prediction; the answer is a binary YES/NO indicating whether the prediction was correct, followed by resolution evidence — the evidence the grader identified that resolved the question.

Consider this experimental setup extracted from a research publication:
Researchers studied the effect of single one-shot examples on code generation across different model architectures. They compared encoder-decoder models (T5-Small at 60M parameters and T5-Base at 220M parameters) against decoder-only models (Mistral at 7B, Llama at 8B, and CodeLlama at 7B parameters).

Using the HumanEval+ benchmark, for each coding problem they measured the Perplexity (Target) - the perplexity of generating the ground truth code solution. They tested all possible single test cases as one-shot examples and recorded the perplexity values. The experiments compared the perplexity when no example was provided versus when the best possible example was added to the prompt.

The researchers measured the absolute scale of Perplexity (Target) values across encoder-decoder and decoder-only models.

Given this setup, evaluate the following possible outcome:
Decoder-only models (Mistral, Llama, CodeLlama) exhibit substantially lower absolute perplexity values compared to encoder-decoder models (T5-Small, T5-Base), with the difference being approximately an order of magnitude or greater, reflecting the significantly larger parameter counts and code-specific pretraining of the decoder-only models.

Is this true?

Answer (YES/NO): YES